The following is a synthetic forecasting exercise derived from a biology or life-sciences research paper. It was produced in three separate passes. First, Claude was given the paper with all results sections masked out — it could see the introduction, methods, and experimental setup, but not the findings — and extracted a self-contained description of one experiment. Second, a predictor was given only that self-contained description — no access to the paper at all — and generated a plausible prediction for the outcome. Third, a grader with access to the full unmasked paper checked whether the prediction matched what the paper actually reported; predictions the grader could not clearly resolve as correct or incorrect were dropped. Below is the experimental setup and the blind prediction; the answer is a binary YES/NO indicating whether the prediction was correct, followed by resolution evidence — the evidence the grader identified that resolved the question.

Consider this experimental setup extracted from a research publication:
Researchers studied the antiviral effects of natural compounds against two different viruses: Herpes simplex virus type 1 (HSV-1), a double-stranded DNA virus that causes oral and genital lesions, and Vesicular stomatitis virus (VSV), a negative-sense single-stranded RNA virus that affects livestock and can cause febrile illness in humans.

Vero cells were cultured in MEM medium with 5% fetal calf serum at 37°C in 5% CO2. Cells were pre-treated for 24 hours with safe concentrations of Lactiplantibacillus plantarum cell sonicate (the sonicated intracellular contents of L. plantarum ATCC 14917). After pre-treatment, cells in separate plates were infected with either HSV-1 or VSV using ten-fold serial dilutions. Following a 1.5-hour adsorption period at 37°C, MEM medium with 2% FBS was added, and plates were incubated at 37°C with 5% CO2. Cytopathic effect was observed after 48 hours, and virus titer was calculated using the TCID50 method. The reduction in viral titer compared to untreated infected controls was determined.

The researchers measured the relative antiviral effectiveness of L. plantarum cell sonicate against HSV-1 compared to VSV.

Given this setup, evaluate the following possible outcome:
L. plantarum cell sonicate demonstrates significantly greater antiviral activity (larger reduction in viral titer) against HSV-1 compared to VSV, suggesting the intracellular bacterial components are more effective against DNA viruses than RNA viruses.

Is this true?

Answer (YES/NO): YES